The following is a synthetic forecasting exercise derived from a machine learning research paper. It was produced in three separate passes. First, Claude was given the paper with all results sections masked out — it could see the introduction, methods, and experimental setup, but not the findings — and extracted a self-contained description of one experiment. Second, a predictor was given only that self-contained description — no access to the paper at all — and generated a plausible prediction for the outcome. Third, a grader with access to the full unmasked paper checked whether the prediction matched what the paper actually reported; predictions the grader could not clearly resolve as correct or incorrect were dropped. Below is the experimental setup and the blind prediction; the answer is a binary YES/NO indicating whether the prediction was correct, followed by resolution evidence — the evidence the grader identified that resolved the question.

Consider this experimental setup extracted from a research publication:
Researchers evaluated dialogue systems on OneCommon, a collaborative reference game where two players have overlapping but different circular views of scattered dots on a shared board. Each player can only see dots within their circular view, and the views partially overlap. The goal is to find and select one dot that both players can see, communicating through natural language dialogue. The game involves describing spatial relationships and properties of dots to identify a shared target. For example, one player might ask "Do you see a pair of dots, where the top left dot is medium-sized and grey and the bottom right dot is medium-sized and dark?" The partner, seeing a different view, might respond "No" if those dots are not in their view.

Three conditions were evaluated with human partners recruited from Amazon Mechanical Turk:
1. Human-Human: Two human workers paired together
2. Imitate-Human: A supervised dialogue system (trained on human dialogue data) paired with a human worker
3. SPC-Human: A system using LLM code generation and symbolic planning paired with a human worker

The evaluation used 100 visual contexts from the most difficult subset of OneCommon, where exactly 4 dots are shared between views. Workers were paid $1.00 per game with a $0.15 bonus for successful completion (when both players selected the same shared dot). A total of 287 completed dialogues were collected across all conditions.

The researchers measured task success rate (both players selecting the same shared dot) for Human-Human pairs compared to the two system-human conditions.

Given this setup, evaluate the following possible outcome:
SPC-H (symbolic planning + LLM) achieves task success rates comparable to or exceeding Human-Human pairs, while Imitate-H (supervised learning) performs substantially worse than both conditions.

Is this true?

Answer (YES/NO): YES